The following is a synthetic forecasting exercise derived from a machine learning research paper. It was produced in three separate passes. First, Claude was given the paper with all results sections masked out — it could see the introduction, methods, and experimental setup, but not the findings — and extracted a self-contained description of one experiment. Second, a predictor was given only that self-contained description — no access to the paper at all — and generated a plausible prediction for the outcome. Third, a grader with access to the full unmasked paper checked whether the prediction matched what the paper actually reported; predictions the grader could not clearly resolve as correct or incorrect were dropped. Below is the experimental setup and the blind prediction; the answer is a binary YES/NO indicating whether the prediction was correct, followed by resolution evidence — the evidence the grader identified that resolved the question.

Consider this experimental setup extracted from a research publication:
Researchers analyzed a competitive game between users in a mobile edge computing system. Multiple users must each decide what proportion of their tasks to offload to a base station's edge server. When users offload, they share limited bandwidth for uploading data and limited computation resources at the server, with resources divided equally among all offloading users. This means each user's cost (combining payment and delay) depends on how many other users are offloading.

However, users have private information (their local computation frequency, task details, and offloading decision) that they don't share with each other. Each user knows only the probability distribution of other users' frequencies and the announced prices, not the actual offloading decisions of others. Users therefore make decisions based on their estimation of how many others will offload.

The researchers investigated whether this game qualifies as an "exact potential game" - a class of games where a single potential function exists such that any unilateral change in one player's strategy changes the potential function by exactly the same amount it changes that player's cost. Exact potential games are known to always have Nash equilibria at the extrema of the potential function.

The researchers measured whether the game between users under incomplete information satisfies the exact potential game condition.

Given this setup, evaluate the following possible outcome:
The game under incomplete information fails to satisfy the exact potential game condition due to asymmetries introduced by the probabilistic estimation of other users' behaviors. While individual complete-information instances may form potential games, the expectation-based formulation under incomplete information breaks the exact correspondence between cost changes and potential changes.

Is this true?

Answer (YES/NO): NO